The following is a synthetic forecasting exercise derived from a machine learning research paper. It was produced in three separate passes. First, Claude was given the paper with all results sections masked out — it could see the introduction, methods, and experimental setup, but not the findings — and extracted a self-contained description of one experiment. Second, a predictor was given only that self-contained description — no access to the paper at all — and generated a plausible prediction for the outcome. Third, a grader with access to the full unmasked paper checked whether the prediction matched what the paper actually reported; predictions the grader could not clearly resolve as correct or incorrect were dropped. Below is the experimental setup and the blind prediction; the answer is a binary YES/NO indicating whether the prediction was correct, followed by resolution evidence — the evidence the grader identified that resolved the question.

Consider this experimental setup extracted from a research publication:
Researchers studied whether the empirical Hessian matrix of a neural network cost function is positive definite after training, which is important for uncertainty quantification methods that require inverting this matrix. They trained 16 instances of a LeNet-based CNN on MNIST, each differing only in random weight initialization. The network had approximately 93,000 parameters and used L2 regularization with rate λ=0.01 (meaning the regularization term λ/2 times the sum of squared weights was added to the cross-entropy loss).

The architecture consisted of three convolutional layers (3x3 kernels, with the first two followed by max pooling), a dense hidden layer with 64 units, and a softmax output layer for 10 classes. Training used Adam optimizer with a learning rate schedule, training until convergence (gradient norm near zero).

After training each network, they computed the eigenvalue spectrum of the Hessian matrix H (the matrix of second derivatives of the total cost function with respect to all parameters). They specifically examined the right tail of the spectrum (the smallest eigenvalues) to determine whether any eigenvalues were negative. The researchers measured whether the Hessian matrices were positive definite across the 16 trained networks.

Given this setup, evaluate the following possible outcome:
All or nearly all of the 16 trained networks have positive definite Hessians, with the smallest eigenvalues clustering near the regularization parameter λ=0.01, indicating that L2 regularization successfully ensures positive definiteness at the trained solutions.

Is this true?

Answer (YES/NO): NO